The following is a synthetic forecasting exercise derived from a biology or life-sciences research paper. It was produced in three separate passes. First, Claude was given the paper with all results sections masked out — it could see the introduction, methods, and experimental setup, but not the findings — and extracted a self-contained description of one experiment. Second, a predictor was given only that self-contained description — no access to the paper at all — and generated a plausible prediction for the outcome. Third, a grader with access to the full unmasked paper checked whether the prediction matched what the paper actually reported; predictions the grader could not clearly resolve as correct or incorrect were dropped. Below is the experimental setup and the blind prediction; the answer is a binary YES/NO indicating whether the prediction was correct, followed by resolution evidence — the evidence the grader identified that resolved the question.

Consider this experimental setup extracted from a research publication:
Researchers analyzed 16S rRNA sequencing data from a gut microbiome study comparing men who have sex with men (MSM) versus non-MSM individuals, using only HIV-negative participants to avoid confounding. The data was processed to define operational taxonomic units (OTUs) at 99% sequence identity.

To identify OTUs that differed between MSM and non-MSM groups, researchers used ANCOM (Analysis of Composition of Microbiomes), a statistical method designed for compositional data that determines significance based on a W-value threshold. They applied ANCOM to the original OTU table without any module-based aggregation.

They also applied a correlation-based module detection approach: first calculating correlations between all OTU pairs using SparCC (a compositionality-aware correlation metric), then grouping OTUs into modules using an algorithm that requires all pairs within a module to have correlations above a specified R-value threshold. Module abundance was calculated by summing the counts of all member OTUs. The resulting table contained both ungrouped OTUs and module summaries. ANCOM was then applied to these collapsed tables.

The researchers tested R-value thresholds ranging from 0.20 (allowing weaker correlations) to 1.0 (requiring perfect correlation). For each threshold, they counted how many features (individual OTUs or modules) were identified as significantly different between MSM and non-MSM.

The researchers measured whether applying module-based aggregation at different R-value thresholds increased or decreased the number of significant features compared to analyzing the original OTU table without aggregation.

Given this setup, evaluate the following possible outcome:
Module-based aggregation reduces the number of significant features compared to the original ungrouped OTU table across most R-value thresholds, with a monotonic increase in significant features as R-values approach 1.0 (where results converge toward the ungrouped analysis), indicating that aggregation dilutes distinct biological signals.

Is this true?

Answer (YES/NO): NO